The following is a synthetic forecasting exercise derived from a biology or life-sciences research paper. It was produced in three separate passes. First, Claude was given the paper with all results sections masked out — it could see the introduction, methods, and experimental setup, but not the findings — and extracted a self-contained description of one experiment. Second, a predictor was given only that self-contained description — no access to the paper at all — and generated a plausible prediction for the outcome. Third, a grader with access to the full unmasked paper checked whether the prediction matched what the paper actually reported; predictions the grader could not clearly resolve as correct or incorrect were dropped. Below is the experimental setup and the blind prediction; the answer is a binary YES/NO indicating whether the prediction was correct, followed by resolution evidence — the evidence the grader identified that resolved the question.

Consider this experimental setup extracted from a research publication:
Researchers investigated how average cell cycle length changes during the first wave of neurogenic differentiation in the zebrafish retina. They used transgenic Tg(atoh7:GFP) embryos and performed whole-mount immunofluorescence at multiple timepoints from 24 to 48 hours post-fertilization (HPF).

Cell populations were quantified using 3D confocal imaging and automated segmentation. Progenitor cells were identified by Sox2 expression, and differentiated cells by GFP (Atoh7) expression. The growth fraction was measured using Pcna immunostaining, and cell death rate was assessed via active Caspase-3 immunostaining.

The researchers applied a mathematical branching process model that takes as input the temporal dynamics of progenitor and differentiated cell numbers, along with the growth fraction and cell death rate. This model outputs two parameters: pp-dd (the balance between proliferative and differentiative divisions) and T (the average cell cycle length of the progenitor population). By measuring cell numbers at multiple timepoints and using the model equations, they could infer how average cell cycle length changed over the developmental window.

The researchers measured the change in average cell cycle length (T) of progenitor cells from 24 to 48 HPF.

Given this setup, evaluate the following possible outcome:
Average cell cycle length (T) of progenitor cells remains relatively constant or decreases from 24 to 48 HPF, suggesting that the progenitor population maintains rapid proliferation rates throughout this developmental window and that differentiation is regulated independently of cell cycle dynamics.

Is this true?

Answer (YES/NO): NO